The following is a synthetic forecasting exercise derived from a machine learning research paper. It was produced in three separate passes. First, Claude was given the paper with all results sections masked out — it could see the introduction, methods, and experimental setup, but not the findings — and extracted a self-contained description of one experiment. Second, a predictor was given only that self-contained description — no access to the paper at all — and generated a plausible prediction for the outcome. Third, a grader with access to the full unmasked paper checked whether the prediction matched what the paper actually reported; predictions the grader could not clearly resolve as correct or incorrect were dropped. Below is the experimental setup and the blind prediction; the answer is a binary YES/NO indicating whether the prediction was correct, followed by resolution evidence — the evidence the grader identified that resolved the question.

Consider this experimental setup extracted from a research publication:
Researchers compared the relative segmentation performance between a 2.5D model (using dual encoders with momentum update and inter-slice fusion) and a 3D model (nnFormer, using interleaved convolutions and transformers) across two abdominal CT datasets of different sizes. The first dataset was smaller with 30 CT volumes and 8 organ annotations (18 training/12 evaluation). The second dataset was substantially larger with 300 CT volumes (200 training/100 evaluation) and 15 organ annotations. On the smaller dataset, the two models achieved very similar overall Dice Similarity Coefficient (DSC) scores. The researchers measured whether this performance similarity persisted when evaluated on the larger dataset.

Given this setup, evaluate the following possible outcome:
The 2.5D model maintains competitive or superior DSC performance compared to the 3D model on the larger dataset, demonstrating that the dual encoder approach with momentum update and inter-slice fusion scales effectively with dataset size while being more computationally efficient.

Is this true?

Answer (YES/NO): YES